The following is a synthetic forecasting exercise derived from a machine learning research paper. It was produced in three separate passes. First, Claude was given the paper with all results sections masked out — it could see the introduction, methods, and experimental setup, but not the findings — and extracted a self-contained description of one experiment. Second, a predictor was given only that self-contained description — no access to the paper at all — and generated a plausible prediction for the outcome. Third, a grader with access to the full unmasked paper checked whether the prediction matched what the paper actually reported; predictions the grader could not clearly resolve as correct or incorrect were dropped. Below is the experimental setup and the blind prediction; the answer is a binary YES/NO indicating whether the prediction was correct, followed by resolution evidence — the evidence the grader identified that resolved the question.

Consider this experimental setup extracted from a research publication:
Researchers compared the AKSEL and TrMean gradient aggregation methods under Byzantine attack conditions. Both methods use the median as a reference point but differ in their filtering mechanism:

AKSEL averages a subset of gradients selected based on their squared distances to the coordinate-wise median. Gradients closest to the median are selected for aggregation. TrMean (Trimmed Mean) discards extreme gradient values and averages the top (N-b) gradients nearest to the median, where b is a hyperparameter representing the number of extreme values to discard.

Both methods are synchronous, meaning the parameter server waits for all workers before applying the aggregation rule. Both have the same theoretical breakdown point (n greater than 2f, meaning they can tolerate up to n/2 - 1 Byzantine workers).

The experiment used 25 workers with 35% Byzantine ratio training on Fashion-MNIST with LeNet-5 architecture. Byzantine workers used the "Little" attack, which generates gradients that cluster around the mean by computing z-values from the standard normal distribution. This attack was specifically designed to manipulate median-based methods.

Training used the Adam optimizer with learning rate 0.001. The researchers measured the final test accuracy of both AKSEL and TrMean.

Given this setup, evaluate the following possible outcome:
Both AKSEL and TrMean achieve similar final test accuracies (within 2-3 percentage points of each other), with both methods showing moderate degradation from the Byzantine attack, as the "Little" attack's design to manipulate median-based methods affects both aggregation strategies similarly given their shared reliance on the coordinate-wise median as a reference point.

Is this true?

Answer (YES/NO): NO